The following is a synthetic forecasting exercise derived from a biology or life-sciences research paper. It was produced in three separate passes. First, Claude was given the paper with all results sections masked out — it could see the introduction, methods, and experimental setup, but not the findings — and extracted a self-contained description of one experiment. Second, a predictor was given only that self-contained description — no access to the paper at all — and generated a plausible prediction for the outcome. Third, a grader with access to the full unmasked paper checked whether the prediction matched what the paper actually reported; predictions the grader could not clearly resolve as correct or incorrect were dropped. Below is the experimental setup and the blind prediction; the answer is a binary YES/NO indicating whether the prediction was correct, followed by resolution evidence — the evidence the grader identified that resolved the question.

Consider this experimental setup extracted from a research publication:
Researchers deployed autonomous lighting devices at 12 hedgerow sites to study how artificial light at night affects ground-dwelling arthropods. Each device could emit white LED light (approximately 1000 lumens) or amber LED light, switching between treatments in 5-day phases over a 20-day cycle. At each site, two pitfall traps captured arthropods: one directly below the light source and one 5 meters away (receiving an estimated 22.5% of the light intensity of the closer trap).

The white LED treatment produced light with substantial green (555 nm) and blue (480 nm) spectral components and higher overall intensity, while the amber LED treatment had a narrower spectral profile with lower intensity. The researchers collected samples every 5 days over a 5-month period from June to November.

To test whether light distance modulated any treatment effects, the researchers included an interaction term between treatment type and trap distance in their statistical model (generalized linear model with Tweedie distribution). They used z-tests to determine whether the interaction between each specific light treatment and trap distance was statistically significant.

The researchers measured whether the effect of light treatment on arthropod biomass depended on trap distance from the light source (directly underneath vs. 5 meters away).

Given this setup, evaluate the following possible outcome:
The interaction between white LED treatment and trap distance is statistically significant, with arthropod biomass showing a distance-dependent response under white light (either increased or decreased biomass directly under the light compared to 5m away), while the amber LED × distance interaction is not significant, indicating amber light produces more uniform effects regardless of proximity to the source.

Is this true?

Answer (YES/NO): NO